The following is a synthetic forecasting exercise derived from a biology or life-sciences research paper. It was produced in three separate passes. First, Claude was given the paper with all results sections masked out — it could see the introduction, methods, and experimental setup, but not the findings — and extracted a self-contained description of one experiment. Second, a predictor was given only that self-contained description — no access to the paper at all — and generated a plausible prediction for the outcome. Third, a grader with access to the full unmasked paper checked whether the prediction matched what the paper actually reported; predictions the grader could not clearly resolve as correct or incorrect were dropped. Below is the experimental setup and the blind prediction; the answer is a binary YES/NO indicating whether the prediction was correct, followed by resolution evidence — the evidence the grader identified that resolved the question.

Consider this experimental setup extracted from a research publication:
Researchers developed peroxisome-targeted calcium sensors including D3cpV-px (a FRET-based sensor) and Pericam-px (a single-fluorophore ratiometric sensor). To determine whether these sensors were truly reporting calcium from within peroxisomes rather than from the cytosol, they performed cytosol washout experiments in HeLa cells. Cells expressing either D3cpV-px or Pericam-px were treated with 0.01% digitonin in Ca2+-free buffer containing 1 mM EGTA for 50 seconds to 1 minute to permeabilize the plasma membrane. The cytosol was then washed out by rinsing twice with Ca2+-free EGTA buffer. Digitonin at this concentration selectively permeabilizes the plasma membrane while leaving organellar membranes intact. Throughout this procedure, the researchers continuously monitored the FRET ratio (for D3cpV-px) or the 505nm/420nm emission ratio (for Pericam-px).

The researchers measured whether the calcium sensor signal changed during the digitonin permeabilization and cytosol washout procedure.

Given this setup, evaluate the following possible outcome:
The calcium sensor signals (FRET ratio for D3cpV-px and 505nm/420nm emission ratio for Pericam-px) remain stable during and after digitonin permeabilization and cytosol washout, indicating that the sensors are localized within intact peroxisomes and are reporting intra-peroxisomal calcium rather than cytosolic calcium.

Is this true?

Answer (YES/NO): YES